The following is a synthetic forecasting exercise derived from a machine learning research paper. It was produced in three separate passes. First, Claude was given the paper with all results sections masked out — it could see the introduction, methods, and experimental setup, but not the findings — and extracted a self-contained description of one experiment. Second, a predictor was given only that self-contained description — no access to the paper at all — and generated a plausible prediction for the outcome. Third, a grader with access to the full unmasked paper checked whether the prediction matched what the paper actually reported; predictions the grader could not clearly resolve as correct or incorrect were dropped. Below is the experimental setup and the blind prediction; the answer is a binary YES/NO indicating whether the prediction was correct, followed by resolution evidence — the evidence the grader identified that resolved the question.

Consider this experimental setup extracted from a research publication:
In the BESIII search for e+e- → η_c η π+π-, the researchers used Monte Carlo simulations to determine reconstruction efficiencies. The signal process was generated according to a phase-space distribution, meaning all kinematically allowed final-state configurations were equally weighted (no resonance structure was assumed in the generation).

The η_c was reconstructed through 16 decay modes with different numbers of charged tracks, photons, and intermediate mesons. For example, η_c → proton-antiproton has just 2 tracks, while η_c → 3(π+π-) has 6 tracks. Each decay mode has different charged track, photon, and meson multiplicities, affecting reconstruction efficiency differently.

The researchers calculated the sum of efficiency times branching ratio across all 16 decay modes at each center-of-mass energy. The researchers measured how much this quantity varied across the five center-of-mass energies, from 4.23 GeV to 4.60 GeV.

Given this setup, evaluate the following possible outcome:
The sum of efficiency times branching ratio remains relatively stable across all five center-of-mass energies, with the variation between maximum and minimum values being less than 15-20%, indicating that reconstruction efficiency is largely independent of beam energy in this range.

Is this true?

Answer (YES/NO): NO